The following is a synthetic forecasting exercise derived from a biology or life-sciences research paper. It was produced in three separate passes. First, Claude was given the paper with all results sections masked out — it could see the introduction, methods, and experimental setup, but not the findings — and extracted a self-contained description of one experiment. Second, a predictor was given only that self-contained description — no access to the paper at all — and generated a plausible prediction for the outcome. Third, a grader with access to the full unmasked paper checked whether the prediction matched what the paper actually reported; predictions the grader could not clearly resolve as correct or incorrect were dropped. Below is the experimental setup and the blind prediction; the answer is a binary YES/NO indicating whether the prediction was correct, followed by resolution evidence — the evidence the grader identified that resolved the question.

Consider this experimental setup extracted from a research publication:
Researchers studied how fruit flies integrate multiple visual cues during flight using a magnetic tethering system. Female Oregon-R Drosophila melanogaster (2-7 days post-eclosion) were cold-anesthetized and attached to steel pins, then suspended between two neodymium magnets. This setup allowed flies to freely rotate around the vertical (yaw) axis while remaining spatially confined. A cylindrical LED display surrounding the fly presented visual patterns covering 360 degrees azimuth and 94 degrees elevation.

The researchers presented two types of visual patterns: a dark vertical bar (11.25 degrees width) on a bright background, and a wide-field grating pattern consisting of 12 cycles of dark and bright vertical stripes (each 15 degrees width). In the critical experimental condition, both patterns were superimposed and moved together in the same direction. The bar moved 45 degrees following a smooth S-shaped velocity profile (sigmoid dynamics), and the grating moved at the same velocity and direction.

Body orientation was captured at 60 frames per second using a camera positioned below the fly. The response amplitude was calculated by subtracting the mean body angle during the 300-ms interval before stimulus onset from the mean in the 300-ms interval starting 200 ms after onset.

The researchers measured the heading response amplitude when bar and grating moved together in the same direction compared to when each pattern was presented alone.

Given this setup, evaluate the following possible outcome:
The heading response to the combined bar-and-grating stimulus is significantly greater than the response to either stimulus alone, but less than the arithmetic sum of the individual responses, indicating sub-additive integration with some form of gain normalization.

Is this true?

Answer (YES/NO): NO